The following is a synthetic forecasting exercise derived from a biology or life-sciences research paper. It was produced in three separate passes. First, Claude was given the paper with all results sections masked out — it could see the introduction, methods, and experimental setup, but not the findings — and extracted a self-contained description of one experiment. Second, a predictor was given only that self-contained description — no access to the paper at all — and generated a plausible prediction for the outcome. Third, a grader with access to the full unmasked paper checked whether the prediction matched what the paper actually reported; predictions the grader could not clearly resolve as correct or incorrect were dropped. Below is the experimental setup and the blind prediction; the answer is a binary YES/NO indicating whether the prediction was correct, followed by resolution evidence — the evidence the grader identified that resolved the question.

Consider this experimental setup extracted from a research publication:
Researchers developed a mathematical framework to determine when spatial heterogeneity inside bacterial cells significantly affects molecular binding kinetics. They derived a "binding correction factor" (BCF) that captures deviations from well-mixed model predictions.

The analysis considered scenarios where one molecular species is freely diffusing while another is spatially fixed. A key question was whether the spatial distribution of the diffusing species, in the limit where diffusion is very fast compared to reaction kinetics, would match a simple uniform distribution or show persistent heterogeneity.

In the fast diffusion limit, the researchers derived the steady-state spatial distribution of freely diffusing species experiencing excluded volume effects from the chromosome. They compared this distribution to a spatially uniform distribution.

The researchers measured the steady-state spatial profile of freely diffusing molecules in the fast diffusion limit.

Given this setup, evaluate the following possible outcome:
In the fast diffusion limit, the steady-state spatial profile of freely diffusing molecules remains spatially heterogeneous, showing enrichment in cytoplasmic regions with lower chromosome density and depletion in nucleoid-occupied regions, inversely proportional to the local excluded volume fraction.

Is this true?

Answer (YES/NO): YES